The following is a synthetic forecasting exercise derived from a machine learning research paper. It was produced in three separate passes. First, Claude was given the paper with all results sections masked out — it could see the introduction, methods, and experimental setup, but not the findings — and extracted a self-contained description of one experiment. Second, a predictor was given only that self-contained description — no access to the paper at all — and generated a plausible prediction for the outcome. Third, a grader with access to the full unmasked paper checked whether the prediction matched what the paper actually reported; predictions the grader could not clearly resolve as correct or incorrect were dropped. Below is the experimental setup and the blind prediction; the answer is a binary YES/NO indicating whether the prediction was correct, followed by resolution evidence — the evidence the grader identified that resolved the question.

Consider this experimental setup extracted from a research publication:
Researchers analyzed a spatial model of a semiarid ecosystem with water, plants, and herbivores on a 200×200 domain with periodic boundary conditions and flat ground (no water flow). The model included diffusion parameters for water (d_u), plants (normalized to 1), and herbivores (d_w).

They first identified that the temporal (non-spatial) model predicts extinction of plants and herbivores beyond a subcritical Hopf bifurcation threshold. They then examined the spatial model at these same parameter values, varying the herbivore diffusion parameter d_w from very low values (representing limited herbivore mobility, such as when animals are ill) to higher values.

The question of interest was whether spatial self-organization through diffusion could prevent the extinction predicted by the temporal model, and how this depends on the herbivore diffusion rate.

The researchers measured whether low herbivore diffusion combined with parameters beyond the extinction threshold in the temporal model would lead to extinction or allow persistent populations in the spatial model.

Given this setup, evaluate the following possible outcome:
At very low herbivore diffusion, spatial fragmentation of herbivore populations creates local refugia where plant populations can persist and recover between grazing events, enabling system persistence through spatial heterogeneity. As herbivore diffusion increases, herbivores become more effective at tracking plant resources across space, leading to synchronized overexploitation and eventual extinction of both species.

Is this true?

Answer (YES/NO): NO